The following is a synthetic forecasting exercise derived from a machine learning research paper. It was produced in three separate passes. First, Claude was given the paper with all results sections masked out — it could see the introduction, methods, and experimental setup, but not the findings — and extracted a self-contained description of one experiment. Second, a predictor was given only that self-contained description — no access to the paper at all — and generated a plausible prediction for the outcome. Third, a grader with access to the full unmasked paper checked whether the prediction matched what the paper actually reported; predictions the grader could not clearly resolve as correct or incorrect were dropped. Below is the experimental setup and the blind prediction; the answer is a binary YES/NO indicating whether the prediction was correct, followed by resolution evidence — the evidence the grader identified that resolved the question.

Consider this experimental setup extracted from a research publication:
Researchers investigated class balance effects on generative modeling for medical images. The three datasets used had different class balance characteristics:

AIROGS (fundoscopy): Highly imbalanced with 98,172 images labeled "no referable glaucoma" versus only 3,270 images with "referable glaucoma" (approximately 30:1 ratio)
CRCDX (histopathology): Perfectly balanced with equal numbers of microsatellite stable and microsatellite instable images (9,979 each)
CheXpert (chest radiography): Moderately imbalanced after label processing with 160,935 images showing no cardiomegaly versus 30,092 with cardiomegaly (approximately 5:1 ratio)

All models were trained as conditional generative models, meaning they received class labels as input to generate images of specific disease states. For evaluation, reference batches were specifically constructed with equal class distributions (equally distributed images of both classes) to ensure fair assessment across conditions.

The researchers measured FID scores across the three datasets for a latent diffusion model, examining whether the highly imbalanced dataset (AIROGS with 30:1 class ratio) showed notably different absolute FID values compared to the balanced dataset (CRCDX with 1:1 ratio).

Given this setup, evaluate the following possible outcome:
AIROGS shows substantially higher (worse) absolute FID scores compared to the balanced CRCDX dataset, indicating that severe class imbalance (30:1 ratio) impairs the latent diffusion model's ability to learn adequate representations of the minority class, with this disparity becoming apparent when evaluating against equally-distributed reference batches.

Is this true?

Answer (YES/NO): NO